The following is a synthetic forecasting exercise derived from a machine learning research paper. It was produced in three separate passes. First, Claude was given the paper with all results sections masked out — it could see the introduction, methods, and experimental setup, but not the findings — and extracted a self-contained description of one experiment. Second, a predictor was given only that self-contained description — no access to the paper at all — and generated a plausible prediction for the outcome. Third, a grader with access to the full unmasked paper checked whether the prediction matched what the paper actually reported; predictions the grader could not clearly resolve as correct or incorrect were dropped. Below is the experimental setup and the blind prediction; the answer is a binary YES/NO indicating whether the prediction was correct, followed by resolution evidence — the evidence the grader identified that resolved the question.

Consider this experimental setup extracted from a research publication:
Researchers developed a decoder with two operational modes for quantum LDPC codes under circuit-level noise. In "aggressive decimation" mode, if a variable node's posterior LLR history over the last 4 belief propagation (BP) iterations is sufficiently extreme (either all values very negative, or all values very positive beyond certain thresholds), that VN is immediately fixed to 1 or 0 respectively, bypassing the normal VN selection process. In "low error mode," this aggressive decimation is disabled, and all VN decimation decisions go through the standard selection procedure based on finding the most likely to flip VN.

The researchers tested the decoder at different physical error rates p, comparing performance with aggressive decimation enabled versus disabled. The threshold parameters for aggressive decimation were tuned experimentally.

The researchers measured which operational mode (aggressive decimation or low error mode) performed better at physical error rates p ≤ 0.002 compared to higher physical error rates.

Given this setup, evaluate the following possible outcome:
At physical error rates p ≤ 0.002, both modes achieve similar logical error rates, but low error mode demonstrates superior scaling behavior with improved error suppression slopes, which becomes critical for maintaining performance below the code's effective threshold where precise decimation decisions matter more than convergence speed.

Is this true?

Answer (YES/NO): NO